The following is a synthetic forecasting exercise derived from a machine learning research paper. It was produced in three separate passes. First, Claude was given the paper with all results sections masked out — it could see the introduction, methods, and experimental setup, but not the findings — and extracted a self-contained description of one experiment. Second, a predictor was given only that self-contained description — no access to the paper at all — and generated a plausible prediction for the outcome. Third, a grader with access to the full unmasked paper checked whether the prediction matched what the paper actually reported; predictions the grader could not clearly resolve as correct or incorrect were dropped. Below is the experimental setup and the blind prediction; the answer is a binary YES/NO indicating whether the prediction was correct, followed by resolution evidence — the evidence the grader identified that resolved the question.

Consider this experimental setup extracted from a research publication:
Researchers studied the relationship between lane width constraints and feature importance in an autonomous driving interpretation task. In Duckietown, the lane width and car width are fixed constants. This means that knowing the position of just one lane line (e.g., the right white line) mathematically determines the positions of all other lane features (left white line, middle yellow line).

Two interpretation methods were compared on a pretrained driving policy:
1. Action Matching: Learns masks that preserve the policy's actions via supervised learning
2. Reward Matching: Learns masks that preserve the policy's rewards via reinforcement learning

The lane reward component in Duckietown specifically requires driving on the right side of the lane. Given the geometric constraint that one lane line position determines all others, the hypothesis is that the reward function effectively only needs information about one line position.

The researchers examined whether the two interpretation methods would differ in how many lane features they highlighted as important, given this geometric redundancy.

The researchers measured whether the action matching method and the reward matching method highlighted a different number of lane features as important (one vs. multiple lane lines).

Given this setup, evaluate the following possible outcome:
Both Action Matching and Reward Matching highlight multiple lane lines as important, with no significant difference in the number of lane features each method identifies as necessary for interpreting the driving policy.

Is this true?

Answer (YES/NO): NO